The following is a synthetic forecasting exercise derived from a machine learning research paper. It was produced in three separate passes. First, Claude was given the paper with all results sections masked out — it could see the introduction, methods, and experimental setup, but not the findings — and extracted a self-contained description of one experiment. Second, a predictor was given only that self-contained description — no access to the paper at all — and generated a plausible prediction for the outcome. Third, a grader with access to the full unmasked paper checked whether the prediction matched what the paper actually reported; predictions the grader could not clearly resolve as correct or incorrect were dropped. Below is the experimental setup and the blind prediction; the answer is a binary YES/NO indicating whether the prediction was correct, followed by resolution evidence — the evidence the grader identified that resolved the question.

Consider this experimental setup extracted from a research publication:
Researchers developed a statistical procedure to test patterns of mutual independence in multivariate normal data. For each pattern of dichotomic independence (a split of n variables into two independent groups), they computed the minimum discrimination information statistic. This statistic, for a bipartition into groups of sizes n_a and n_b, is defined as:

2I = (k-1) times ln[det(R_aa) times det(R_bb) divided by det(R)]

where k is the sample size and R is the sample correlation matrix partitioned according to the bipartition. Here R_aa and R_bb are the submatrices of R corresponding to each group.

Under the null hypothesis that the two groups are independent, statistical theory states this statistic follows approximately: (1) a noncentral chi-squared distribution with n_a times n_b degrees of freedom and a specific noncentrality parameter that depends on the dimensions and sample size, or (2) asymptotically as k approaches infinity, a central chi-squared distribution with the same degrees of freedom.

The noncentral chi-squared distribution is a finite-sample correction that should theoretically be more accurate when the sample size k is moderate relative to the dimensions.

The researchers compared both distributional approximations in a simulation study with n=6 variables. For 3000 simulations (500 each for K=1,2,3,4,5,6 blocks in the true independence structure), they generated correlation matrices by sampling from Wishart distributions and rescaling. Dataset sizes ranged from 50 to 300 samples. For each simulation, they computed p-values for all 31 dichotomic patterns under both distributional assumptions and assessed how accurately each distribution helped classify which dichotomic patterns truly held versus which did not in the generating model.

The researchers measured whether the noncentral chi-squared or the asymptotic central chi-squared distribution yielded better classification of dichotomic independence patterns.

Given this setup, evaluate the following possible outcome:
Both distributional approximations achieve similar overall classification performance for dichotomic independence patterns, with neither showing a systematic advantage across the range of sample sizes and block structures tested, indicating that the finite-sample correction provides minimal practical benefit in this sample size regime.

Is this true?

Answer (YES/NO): NO